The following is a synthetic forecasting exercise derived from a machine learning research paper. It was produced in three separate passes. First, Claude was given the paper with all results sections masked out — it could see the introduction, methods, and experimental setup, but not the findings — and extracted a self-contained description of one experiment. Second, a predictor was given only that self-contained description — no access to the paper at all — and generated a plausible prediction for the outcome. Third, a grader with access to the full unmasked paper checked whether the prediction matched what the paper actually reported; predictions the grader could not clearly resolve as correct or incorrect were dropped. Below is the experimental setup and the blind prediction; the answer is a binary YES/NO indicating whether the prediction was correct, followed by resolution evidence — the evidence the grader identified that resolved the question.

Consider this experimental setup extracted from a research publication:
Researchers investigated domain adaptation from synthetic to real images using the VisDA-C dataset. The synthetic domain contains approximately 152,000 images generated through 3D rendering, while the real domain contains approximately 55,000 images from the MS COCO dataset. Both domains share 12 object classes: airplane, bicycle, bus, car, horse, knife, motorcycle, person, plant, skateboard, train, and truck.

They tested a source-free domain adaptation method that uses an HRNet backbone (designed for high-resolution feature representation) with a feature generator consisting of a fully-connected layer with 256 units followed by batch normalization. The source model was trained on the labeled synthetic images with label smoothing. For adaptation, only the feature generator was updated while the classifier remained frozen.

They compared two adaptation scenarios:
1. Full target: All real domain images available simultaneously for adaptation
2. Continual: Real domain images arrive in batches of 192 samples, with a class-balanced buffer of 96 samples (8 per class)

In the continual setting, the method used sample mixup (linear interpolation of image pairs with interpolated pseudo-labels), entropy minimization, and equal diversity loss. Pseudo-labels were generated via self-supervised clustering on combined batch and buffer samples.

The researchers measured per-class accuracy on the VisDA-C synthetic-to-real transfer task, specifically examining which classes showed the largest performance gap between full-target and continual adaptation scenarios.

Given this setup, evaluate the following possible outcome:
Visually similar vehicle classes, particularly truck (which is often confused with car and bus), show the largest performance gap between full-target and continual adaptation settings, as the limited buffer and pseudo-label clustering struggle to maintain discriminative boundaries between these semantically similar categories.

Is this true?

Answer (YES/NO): NO